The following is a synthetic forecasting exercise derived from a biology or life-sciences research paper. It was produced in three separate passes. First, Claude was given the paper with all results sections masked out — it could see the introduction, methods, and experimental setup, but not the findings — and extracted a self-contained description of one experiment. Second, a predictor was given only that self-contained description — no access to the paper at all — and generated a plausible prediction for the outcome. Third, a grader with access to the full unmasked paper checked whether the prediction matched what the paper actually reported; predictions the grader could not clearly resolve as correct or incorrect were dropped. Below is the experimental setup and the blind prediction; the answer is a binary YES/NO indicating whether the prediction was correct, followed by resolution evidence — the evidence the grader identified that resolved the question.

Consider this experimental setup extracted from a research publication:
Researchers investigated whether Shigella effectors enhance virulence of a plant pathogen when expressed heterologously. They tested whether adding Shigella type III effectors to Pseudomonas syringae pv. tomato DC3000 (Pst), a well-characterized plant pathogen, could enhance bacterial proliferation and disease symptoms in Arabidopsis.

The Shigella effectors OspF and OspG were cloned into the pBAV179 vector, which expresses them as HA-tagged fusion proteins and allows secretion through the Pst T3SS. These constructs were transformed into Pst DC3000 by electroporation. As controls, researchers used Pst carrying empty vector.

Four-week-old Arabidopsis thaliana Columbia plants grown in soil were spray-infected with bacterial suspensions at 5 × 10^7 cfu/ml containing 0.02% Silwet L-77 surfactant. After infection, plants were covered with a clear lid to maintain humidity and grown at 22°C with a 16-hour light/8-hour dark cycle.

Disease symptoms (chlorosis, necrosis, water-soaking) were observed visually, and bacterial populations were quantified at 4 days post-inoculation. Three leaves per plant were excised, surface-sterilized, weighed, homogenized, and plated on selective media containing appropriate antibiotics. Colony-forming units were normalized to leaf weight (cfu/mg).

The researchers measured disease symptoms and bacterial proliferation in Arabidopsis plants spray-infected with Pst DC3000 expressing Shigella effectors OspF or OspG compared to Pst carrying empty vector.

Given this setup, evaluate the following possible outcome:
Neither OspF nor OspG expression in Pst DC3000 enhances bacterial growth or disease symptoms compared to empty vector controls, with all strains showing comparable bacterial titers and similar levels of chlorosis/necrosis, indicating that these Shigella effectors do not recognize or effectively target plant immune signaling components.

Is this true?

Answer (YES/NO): NO